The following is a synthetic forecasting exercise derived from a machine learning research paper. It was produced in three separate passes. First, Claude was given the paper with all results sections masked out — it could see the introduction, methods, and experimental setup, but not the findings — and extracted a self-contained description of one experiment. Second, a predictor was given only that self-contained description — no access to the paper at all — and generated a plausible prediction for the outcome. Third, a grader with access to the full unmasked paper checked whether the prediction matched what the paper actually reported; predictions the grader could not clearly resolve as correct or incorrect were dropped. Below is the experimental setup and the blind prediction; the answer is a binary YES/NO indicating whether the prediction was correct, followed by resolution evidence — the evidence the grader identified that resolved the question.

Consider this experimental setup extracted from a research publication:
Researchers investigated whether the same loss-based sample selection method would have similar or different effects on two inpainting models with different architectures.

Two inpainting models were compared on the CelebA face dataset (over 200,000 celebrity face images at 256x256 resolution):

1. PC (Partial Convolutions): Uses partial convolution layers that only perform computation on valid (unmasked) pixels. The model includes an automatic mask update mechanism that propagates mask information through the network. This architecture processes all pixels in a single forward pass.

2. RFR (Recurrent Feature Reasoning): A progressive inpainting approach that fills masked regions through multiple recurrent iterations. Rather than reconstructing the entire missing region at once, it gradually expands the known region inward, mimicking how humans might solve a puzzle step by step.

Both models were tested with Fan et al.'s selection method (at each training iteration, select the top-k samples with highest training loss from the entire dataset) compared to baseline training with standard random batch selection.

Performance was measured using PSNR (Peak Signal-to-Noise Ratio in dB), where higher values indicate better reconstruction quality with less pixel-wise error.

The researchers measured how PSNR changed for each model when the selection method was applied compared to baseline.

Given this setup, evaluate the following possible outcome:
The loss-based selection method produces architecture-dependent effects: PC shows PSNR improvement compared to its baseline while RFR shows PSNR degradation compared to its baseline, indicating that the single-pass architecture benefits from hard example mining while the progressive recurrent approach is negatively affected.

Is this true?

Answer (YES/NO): YES